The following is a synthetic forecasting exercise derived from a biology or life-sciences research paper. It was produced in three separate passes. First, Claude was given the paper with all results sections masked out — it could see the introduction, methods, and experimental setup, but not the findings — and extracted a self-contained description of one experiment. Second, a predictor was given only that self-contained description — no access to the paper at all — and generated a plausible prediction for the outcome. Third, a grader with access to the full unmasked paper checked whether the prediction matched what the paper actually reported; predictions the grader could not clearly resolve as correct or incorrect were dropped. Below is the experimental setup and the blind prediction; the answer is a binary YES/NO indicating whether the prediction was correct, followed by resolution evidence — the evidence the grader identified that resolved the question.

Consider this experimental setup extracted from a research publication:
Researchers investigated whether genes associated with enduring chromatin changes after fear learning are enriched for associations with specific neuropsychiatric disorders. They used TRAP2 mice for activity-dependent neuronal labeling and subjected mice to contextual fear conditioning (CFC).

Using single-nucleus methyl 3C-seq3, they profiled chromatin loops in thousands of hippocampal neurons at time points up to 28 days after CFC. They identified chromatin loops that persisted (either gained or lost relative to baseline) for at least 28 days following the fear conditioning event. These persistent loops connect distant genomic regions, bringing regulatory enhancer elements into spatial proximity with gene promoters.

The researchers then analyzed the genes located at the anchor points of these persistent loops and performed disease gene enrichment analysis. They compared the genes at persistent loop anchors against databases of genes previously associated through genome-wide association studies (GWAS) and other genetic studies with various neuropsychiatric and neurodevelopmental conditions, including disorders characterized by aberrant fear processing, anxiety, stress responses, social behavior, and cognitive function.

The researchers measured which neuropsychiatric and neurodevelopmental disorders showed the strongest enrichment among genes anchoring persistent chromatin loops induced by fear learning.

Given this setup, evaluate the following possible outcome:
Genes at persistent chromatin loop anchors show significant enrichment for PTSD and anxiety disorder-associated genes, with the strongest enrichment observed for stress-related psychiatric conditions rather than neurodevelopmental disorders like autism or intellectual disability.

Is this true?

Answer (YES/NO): NO